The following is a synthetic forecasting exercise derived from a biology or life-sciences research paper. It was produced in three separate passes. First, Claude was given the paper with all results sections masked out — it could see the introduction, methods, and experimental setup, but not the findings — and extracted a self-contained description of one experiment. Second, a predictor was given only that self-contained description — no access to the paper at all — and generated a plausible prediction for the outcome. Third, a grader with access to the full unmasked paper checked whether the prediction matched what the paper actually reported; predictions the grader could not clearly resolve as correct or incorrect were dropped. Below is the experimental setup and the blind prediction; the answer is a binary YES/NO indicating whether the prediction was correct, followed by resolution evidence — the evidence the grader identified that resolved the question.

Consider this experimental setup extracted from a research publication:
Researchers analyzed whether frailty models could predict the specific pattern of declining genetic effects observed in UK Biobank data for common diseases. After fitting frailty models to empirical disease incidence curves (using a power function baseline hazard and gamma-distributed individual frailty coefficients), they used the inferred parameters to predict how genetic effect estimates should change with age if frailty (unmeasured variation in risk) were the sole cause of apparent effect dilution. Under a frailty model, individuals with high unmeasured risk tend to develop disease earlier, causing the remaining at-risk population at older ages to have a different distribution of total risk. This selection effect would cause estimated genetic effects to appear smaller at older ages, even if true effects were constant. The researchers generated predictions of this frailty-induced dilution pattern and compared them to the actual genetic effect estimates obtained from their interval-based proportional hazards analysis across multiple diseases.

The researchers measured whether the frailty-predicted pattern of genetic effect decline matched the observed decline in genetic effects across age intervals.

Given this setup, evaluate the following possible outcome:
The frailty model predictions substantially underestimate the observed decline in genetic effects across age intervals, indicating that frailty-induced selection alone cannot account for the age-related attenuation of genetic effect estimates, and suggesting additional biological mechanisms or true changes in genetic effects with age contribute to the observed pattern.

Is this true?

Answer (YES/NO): YES